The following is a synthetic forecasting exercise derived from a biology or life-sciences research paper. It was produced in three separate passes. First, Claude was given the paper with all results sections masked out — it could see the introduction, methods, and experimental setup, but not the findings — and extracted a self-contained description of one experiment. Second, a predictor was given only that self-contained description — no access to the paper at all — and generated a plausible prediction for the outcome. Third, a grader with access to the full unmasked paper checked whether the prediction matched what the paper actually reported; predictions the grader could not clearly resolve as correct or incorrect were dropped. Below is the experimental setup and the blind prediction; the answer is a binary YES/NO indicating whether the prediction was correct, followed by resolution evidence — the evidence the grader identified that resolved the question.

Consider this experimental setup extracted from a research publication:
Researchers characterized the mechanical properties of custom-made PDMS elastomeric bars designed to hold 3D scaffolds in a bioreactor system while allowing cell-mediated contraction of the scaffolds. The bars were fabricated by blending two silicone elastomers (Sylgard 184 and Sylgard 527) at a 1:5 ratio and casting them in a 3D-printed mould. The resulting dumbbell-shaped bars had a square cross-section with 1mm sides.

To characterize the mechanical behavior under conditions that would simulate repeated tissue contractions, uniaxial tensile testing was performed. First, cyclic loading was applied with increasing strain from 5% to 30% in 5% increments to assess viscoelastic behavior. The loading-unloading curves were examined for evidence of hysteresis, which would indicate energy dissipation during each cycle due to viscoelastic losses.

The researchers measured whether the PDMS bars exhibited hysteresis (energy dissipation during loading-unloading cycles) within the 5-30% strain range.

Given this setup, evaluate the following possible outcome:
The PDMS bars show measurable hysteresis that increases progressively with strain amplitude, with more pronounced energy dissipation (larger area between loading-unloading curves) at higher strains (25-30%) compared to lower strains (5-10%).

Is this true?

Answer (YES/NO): NO